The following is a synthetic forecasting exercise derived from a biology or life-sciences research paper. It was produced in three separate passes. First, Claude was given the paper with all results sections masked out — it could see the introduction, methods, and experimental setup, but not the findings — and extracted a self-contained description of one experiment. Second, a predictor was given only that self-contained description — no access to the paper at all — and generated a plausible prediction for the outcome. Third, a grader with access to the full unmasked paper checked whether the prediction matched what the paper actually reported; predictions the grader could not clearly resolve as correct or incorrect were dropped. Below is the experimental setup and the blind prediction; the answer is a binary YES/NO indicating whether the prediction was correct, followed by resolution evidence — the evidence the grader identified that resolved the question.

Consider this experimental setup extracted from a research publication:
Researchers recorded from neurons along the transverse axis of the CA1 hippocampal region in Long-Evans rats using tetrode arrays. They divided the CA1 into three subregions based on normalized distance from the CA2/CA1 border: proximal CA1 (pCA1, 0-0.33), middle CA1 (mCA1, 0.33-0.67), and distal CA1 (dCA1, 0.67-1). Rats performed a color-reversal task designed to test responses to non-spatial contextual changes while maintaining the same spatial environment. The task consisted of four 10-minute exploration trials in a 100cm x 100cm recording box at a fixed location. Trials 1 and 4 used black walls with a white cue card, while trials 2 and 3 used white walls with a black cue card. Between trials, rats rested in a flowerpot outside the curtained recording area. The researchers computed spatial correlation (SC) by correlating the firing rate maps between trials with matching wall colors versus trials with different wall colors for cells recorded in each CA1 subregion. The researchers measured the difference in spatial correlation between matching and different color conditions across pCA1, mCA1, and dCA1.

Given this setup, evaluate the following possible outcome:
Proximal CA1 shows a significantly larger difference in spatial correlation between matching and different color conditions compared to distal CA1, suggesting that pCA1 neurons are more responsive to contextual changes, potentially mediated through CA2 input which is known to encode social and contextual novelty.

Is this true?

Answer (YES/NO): NO